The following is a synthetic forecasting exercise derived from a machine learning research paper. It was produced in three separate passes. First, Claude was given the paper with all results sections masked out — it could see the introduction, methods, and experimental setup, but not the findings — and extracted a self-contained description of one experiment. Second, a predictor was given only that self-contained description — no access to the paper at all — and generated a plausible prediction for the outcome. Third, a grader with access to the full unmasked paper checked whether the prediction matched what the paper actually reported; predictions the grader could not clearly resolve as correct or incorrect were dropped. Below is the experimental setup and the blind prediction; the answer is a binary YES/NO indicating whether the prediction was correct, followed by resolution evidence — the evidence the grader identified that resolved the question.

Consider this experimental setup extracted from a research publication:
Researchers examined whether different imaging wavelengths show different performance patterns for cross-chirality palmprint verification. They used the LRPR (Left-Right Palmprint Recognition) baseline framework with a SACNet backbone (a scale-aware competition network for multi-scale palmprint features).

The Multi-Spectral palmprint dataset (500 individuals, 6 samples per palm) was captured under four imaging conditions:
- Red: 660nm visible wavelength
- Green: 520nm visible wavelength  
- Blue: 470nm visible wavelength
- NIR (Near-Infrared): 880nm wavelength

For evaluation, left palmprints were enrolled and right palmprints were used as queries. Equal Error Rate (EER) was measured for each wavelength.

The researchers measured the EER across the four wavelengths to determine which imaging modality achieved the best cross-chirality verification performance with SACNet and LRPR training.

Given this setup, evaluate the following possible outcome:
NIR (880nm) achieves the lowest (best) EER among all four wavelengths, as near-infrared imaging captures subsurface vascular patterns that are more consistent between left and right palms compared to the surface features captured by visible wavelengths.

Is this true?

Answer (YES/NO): NO